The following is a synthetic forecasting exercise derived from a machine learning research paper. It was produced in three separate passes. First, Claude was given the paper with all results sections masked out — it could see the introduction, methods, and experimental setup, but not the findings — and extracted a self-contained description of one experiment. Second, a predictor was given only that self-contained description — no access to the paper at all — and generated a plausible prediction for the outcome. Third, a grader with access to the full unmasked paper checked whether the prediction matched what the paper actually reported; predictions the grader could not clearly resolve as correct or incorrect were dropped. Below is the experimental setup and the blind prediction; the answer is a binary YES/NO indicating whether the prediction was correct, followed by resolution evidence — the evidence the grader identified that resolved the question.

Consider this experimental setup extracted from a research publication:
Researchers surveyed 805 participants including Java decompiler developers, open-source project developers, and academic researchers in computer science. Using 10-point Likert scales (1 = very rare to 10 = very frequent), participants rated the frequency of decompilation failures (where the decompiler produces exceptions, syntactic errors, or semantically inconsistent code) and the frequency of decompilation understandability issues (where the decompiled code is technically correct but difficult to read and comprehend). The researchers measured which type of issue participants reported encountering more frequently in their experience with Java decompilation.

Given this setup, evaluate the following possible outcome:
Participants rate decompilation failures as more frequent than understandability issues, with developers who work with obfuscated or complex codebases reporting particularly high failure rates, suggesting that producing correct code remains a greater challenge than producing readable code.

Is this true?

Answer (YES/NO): NO